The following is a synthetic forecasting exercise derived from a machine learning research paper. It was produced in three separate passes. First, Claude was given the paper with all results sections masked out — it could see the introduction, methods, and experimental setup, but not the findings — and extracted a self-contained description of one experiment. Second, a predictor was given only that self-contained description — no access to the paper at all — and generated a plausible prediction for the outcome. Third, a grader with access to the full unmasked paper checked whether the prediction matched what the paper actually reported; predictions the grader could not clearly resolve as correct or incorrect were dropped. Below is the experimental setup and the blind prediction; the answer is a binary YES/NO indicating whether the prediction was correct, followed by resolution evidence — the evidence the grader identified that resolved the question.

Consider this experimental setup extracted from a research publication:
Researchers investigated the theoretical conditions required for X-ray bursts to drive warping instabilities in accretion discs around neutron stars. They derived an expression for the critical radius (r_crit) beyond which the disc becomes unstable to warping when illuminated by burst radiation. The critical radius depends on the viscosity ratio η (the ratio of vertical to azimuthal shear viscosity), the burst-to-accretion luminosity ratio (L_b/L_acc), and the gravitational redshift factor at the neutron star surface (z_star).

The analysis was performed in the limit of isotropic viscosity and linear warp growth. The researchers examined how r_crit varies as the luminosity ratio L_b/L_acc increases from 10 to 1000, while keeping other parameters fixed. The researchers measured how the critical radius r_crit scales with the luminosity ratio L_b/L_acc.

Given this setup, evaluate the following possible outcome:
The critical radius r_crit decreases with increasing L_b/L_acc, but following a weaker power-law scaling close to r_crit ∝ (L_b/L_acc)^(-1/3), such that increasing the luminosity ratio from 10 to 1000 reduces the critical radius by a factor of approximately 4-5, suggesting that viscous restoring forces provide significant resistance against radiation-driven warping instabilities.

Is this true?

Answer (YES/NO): NO